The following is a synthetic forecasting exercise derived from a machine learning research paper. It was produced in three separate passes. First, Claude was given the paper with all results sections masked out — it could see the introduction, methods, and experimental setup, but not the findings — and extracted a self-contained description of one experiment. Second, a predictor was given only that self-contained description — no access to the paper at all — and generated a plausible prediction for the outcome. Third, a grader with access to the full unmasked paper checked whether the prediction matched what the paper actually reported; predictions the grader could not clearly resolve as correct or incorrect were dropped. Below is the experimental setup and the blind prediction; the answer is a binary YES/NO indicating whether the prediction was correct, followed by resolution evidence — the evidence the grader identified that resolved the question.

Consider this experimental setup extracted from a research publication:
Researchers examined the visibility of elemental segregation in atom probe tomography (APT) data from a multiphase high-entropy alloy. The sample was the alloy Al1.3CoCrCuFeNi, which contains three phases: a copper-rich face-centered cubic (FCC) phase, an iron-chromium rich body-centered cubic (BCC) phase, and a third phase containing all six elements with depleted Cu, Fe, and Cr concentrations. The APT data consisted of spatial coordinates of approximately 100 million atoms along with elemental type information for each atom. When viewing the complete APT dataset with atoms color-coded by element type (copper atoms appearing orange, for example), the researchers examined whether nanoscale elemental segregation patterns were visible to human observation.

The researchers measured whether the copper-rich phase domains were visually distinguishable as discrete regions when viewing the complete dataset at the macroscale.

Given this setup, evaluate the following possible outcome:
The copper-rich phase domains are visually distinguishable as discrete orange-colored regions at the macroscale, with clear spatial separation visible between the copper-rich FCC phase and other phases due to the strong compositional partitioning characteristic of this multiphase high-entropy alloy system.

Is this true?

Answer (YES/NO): YES